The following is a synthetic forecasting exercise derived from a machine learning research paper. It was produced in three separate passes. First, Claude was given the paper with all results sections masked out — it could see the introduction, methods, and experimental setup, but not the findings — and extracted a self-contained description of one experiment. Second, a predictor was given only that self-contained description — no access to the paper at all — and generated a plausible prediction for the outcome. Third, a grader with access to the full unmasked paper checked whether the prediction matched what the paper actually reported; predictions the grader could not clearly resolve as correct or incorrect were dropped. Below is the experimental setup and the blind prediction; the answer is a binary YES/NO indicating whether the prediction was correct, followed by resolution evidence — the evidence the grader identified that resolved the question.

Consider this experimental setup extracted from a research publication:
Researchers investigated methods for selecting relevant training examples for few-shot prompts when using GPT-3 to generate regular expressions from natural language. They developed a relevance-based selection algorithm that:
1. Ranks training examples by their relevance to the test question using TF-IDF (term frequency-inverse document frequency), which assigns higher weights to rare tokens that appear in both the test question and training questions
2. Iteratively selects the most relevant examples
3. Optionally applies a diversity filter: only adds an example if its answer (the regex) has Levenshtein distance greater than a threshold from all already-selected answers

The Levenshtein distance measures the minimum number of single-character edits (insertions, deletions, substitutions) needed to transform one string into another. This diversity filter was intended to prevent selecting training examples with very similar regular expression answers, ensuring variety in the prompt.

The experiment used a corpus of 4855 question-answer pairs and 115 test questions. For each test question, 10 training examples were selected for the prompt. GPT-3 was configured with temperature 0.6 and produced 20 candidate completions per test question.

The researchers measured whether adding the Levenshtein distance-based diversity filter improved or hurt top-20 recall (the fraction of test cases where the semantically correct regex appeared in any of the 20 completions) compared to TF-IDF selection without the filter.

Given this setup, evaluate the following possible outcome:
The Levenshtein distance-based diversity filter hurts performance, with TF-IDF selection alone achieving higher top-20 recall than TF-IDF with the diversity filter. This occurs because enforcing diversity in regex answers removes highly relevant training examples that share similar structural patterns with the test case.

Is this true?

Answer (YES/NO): NO